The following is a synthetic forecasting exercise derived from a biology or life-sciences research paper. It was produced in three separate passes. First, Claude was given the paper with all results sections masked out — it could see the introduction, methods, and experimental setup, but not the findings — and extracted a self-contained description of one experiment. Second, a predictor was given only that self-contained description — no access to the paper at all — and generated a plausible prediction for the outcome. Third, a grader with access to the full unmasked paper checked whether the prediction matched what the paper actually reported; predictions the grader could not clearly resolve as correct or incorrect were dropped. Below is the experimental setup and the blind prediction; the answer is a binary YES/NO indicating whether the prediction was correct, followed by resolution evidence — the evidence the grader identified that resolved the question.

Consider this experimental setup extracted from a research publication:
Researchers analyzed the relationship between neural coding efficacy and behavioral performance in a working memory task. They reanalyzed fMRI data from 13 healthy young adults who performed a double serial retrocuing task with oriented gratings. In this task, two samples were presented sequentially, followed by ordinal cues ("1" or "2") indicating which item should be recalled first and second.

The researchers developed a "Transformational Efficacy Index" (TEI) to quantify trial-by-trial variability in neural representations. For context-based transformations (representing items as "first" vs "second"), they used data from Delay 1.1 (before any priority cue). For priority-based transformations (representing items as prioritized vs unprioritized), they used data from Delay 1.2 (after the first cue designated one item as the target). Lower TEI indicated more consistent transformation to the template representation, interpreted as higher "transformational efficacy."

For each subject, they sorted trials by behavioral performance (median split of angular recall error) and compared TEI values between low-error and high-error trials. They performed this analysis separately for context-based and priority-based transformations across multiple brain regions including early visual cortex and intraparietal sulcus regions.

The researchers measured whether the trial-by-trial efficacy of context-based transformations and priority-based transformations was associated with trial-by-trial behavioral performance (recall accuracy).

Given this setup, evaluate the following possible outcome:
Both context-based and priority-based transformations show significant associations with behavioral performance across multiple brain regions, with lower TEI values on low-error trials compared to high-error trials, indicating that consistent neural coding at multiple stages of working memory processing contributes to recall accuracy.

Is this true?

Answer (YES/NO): NO